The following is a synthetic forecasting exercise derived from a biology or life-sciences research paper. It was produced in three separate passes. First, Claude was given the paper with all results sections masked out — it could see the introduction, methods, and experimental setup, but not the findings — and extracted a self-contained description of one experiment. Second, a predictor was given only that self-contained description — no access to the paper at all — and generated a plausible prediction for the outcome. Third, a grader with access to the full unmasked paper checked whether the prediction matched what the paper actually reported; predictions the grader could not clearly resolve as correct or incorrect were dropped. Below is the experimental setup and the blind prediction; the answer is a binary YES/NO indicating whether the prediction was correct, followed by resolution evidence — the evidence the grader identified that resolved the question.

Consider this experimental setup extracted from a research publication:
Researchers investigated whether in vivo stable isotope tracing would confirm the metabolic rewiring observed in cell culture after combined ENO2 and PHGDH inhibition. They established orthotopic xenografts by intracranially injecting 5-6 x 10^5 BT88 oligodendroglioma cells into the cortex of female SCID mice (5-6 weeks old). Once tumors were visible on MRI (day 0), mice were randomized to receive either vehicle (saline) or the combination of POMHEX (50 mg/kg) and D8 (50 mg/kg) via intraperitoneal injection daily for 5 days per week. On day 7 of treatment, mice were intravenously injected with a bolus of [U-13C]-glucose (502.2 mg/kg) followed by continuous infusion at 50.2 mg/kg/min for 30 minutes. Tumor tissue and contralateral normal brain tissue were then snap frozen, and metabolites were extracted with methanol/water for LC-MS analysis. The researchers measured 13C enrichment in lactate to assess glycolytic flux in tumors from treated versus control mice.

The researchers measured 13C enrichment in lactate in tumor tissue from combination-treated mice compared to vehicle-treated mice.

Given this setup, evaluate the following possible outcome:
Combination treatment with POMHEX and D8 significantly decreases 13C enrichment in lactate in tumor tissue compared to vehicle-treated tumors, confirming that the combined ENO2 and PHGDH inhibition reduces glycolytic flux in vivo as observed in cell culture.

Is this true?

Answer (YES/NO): YES